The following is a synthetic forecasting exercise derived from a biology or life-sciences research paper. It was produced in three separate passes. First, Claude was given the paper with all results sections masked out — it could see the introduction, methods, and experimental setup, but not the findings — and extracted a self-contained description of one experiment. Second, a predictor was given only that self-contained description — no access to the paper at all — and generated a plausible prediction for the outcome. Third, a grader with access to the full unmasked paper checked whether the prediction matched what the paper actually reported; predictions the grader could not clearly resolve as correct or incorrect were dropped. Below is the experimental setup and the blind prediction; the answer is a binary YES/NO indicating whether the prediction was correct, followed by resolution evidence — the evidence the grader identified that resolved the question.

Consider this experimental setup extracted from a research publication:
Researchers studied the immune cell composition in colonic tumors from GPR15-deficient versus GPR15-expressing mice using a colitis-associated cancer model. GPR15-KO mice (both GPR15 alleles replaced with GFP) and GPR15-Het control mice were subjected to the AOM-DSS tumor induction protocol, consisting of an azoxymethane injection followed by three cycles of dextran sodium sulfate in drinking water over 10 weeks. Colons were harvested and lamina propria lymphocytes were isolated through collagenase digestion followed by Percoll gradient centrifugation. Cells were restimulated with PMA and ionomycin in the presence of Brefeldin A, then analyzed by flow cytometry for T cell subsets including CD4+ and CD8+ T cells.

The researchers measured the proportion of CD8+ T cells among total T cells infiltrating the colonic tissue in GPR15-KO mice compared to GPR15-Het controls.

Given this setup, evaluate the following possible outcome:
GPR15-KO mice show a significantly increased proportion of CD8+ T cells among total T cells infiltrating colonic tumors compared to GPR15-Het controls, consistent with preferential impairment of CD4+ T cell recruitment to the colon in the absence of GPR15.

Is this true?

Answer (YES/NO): NO